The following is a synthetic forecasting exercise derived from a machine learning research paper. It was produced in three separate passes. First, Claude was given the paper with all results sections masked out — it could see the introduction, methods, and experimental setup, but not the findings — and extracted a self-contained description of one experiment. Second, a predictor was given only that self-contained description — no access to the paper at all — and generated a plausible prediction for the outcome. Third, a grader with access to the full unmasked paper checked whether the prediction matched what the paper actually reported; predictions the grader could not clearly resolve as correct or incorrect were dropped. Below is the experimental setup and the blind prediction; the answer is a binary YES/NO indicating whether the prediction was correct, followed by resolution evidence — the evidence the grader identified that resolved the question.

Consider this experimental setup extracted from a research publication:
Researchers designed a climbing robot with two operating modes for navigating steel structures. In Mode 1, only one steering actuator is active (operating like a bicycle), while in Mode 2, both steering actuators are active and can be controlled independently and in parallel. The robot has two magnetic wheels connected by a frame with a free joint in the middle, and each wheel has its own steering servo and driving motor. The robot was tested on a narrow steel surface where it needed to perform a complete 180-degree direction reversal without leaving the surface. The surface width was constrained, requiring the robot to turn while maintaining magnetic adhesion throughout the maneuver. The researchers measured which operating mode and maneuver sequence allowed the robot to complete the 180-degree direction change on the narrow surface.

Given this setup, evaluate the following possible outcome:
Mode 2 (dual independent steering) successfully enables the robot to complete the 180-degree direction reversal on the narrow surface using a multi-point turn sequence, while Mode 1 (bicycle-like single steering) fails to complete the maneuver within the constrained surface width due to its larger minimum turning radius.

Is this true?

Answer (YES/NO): NO